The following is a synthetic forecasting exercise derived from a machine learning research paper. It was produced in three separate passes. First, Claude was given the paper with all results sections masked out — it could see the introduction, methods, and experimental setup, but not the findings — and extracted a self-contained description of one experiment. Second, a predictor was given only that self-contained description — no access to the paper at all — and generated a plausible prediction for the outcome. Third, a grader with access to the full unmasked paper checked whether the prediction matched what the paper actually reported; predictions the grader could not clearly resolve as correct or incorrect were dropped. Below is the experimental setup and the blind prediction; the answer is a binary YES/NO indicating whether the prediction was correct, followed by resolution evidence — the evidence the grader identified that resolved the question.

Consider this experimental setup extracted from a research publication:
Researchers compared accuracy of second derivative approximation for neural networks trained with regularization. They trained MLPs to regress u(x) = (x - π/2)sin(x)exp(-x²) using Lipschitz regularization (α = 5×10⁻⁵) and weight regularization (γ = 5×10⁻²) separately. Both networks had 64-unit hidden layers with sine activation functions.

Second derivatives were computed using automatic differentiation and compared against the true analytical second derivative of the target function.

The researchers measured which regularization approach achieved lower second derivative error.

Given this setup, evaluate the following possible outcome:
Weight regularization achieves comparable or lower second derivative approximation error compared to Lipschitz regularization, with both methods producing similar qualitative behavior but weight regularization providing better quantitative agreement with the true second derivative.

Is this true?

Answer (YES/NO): YES